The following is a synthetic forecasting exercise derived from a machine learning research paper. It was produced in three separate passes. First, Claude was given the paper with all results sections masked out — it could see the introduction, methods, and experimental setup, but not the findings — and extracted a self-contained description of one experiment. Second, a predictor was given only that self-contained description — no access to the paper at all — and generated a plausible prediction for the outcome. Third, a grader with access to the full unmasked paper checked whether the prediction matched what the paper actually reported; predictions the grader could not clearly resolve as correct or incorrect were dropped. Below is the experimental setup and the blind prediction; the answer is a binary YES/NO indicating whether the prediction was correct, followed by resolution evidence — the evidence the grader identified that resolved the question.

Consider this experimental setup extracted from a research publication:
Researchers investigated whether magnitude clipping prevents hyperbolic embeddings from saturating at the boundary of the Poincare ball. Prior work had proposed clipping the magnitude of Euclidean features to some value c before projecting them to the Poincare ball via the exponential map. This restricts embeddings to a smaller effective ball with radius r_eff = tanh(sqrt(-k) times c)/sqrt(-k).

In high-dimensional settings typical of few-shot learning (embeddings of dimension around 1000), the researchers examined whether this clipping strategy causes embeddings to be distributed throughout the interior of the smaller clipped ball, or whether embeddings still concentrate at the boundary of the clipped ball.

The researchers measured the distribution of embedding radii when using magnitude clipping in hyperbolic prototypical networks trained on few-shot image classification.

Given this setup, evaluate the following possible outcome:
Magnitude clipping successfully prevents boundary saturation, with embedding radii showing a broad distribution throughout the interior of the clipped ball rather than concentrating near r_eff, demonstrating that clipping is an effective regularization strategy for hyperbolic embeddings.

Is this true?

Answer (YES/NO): NO